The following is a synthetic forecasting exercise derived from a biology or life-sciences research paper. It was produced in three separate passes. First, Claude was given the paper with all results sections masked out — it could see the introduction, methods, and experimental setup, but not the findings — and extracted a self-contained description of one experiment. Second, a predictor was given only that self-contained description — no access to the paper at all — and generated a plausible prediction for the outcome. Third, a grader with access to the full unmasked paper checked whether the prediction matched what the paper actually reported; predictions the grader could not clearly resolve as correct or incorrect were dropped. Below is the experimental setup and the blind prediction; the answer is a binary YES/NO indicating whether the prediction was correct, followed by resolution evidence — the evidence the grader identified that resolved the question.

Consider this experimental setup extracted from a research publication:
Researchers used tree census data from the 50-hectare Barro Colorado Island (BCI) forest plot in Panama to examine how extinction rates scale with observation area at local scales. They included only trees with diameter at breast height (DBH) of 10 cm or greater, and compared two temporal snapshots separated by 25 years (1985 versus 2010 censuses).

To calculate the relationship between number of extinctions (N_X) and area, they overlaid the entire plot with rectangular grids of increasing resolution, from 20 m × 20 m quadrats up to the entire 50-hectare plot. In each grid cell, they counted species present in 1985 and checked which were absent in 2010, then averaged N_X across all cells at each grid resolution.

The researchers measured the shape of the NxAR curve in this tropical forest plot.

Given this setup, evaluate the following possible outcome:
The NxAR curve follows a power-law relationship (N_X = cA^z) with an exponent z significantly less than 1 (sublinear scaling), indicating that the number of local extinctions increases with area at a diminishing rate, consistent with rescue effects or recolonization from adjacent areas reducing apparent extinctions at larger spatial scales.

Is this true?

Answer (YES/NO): NO